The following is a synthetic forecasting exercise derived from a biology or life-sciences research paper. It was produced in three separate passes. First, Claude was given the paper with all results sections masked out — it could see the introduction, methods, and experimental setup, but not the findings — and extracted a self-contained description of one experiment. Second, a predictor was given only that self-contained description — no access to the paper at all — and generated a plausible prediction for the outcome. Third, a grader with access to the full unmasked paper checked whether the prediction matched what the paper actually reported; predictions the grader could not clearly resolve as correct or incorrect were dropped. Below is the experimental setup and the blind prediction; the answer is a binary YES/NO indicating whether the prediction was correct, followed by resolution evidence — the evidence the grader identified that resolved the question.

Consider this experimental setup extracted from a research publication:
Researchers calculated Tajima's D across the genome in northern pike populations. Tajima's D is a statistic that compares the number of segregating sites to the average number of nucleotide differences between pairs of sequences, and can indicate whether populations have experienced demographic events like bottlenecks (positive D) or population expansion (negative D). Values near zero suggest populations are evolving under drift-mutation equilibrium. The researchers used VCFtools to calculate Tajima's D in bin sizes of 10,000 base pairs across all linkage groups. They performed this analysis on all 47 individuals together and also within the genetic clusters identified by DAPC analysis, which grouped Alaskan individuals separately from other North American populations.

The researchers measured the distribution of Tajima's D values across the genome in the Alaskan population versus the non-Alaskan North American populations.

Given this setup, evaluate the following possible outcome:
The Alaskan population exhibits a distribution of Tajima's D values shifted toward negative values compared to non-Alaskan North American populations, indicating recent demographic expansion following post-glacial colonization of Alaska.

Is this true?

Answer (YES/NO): NO